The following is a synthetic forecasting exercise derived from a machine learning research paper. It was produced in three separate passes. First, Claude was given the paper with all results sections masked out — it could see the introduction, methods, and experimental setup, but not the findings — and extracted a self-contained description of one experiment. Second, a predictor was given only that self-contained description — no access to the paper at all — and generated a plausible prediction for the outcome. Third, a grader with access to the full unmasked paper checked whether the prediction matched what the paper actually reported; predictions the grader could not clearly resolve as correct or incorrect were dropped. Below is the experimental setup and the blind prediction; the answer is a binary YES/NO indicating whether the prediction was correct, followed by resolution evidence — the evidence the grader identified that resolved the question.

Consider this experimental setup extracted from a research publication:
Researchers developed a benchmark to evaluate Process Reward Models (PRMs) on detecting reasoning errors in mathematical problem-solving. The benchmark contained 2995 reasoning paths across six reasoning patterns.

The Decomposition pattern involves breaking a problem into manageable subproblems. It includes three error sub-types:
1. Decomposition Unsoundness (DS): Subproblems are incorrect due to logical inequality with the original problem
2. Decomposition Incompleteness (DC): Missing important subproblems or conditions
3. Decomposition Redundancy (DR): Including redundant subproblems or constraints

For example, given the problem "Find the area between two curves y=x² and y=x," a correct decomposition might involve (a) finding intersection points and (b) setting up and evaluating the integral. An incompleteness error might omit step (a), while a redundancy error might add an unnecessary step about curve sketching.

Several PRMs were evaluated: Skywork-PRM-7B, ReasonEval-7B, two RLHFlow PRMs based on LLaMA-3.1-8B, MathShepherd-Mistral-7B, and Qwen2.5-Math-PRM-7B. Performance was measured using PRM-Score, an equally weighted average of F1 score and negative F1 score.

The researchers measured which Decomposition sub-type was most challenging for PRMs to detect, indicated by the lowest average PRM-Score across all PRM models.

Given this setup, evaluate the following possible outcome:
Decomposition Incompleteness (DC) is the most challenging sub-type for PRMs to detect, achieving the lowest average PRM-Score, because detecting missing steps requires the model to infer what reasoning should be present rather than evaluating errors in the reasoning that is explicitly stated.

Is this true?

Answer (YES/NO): NO